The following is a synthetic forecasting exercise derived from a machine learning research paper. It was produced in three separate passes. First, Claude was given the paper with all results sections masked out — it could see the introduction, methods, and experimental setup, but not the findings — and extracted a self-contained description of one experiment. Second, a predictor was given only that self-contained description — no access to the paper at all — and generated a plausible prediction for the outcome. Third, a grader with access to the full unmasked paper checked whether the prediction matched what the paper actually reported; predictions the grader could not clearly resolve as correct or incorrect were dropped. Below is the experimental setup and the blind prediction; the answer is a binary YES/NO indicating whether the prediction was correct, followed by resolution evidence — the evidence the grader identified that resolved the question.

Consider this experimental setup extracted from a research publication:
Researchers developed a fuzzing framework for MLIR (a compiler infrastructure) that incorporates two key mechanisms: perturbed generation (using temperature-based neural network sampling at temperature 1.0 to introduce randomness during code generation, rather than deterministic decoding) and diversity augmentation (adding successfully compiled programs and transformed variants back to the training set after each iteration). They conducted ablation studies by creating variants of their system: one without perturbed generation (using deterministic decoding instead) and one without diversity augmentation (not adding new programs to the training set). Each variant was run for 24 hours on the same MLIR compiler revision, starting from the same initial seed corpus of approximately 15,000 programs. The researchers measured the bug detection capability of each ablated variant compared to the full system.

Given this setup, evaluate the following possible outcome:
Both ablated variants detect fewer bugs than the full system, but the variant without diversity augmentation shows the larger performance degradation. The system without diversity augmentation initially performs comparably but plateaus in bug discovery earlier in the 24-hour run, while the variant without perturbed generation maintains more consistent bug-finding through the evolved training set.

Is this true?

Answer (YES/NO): NO